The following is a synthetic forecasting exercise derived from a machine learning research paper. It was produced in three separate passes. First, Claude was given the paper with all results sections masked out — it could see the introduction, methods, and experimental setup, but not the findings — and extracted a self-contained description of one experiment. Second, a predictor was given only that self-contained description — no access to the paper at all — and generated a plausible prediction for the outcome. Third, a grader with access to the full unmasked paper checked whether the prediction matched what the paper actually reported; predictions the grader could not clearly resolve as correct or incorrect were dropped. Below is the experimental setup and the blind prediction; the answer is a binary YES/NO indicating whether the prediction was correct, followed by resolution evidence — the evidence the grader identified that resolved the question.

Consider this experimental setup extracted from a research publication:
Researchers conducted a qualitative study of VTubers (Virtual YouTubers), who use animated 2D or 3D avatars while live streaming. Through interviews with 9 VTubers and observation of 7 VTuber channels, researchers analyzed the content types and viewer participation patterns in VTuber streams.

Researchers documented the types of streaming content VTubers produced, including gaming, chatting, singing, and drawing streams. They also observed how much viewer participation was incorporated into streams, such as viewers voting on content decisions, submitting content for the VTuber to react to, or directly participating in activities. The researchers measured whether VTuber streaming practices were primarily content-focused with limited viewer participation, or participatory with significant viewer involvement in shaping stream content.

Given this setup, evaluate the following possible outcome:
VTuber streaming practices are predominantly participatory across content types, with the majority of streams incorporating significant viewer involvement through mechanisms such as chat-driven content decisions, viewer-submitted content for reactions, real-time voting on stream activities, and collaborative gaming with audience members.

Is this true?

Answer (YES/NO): YES